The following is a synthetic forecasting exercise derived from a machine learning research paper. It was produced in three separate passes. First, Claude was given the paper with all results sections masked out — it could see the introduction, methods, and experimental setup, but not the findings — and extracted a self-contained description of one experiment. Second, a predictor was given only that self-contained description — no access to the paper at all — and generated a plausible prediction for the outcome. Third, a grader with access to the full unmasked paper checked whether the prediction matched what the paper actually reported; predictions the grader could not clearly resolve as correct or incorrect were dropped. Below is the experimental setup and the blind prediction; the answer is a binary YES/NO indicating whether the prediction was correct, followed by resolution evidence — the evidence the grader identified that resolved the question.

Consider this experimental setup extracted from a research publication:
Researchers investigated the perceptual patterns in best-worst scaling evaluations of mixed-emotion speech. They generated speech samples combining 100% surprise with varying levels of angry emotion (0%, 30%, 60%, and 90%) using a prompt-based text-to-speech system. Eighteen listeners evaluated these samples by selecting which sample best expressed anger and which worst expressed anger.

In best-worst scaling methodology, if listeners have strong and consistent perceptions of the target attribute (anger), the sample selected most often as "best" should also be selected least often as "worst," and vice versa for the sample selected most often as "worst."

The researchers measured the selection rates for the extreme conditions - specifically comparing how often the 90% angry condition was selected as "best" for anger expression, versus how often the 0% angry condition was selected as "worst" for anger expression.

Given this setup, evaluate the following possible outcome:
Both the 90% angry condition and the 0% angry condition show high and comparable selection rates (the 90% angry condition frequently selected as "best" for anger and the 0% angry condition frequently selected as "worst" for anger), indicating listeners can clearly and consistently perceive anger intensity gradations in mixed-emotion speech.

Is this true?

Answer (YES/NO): YES